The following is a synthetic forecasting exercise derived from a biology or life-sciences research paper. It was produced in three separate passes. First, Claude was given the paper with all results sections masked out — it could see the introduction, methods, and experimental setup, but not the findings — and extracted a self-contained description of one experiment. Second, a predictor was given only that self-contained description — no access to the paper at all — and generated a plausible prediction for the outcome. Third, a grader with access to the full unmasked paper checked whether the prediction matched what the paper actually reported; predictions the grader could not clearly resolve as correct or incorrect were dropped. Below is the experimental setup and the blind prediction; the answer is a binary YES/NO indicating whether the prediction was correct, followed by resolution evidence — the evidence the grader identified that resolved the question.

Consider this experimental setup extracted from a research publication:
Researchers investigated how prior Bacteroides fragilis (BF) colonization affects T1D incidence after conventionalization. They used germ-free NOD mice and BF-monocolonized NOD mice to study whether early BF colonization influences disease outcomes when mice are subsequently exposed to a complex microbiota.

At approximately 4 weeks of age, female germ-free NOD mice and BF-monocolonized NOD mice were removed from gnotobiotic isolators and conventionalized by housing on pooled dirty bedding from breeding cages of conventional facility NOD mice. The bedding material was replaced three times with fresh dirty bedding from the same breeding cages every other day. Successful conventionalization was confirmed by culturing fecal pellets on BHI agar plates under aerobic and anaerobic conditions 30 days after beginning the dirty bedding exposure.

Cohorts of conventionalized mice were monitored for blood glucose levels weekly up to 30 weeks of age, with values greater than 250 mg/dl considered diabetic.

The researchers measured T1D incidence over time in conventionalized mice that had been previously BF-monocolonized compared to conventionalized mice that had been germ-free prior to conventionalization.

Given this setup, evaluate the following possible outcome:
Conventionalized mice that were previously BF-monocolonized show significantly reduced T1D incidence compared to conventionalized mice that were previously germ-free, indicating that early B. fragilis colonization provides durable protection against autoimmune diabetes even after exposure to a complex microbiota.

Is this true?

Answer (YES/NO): NO